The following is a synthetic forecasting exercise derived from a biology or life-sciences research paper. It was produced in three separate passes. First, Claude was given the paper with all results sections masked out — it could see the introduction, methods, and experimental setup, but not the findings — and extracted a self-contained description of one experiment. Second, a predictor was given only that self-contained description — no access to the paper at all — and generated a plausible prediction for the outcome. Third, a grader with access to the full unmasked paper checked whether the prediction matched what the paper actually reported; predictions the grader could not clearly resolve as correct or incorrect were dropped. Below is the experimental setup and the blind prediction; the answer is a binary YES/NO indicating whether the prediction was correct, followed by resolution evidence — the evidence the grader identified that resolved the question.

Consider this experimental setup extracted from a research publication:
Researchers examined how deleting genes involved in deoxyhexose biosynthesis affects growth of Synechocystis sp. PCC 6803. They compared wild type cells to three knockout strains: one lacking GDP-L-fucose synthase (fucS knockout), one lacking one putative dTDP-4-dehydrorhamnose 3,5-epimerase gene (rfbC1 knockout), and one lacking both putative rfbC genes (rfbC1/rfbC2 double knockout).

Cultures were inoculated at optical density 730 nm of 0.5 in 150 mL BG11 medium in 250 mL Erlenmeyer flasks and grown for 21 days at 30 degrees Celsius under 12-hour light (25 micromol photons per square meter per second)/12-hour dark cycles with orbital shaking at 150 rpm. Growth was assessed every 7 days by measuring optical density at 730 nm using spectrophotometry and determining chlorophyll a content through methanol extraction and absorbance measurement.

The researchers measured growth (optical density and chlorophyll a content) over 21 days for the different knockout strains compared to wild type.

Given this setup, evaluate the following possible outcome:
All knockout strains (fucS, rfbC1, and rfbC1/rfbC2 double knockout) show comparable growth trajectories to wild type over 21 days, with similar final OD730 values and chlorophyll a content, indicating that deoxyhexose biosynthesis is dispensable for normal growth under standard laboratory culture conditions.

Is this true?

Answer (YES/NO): NO